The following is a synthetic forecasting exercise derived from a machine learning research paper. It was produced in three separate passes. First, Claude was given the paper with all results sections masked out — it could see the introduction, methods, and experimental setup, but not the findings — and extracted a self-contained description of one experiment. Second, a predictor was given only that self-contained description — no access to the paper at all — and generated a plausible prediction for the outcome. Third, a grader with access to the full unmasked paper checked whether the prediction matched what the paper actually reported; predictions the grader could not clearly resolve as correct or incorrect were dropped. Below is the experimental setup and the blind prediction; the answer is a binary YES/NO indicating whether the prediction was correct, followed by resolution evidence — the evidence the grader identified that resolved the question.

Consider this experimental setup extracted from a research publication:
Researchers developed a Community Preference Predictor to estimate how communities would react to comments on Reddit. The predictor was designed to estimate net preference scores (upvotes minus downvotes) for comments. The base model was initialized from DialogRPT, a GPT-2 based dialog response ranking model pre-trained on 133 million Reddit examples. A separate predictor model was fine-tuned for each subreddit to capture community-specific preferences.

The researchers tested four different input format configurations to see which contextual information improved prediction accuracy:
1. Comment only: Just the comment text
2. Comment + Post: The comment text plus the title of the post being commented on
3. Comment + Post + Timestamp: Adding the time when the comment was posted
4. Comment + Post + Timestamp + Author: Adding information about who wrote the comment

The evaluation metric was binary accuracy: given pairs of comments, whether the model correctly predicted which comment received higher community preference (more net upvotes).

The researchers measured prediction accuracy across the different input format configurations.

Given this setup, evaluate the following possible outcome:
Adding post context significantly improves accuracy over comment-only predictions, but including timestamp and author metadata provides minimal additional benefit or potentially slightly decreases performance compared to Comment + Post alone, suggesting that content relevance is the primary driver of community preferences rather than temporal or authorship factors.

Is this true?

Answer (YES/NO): NO